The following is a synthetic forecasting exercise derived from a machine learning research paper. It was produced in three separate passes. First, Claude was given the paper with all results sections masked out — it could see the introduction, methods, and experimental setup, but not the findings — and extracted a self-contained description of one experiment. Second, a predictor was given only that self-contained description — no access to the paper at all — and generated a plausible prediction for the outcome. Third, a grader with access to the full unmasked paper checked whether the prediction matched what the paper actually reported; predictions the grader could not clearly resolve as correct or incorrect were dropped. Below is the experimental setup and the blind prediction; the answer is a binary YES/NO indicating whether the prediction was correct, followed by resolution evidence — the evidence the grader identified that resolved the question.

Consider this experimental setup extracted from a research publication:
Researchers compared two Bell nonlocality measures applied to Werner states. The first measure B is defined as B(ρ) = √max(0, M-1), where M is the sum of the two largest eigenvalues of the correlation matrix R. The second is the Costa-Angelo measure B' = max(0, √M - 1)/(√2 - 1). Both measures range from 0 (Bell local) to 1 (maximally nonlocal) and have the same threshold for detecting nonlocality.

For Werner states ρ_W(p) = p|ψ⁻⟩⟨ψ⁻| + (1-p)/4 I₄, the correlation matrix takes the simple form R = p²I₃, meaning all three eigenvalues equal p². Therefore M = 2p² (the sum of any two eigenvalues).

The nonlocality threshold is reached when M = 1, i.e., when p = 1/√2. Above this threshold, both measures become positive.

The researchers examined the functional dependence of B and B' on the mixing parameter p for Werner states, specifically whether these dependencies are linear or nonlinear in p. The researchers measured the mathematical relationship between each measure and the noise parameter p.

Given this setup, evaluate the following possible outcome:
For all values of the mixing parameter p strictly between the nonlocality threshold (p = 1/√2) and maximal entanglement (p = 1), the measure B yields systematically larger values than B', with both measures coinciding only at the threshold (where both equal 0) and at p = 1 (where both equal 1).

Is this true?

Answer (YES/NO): YES